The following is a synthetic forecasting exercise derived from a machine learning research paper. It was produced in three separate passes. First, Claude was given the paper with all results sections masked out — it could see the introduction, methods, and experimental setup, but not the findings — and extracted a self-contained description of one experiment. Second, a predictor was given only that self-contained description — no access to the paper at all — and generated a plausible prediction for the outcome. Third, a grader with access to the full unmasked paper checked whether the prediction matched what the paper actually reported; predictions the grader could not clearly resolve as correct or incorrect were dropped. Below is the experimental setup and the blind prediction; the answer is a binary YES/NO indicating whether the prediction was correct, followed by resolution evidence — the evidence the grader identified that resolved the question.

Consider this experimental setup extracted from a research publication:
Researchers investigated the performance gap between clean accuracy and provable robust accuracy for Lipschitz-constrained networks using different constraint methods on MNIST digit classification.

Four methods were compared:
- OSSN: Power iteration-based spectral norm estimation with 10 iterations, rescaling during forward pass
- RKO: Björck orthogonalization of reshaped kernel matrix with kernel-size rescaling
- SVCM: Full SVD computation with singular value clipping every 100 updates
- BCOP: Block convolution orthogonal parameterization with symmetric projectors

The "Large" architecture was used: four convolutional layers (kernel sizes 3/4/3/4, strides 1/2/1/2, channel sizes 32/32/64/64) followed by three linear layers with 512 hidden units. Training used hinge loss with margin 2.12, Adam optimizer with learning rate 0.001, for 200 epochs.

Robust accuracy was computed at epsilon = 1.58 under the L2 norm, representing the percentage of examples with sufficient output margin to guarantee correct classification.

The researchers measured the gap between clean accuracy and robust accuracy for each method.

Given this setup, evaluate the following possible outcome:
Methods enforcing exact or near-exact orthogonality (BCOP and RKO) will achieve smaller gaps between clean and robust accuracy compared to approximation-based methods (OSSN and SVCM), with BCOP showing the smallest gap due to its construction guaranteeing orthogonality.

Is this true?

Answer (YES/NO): NO